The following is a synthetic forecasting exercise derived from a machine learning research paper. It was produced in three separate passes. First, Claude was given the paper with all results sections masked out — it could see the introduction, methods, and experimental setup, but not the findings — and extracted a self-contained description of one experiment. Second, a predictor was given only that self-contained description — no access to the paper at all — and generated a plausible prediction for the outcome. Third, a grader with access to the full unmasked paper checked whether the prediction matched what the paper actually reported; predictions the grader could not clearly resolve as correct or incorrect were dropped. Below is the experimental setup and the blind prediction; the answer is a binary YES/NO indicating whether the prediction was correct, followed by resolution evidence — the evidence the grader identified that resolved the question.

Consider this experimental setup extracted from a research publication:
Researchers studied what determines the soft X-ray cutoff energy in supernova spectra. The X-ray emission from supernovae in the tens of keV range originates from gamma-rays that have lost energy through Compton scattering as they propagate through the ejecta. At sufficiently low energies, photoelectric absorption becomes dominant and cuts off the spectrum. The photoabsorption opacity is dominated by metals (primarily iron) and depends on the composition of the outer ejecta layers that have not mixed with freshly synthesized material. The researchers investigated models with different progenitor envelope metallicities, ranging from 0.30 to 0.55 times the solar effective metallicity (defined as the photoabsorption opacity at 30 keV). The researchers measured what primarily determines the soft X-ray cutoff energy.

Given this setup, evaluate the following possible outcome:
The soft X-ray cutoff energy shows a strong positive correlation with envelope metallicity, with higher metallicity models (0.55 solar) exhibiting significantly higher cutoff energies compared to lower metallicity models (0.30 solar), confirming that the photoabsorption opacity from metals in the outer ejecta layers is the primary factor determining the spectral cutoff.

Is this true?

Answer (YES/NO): YES